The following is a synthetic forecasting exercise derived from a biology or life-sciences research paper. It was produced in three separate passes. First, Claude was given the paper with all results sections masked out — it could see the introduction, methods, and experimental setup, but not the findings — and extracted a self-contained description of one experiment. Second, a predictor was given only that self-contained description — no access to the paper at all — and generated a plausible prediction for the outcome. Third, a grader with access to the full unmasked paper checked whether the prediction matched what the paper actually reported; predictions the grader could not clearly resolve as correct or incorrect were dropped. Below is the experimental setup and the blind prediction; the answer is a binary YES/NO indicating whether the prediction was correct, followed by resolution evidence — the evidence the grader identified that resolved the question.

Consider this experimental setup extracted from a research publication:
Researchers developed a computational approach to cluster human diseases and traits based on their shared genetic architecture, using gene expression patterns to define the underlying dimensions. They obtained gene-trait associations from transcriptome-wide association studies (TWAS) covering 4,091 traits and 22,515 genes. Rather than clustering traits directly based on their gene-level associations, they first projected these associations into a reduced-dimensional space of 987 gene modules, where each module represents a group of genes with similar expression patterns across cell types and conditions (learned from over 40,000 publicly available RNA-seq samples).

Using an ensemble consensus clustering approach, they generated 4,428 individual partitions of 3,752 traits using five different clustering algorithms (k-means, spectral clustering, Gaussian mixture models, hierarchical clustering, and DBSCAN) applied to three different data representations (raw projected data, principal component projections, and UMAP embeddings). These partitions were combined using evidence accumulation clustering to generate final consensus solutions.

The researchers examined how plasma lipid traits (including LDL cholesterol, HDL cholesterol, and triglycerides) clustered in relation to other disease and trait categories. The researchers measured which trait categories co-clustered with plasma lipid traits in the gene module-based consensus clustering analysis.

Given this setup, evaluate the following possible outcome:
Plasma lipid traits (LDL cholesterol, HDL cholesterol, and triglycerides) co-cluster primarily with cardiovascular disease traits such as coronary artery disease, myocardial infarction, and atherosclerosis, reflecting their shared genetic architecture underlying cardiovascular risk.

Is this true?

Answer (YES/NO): NO